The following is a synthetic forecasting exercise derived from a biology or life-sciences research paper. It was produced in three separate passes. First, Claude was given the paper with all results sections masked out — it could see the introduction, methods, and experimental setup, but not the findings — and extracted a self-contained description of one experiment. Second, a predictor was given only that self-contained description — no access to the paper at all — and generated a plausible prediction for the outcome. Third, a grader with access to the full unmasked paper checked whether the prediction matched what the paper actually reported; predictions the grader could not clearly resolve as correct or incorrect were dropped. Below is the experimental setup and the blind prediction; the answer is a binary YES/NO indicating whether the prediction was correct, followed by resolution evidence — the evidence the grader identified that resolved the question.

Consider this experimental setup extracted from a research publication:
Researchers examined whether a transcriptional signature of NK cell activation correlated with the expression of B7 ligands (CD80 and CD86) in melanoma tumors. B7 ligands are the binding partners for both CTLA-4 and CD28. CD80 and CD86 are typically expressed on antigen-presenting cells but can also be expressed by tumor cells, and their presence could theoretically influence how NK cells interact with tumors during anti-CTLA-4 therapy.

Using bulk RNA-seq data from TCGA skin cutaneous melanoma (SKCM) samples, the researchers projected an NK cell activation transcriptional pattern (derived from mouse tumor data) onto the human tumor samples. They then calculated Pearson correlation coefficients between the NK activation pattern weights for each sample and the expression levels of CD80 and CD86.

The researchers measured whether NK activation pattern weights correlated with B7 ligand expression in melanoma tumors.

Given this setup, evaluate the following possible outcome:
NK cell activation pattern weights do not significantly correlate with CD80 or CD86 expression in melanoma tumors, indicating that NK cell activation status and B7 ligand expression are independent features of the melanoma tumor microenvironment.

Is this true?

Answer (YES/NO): NO